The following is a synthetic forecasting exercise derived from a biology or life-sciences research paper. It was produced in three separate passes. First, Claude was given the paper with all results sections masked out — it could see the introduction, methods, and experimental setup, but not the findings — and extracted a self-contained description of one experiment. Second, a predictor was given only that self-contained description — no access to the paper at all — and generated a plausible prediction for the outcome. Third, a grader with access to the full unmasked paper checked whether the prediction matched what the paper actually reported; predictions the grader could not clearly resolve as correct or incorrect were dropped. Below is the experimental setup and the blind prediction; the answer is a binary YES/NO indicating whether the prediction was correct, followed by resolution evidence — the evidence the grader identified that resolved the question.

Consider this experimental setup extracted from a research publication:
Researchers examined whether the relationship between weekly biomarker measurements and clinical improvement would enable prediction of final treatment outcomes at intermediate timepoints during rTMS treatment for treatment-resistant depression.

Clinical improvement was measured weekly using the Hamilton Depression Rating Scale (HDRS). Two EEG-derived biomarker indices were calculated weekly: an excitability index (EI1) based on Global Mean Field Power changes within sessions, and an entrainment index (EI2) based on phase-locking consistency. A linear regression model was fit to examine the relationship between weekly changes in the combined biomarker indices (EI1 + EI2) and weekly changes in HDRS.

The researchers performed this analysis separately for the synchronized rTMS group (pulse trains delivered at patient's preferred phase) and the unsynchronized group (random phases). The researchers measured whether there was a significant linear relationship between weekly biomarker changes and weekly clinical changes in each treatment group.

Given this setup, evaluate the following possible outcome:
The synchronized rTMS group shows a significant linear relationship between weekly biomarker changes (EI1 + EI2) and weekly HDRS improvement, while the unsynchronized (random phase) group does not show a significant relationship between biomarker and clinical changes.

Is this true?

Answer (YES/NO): YES